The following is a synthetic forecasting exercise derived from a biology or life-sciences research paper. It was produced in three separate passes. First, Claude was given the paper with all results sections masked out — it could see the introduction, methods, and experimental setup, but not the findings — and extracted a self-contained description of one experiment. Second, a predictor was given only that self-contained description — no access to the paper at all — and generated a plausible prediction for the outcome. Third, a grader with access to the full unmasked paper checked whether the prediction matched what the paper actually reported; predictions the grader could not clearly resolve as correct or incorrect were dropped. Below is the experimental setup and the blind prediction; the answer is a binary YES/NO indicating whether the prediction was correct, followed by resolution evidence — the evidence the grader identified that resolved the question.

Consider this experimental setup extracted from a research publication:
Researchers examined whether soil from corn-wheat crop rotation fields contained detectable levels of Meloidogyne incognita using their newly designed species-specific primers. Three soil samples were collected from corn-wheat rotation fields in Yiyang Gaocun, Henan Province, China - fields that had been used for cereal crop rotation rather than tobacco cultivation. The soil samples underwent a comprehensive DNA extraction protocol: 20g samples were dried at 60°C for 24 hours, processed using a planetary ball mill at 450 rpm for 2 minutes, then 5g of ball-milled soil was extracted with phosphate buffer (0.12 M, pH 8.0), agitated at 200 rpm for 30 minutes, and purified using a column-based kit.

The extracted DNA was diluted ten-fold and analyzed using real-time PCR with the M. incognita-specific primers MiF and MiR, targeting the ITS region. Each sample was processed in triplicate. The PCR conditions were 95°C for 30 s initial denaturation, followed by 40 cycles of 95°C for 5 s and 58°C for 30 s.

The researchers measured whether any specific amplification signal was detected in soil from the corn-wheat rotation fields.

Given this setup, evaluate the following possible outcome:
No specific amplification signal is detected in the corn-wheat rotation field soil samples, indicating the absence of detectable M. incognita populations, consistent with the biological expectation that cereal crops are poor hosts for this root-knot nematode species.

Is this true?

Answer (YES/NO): YES